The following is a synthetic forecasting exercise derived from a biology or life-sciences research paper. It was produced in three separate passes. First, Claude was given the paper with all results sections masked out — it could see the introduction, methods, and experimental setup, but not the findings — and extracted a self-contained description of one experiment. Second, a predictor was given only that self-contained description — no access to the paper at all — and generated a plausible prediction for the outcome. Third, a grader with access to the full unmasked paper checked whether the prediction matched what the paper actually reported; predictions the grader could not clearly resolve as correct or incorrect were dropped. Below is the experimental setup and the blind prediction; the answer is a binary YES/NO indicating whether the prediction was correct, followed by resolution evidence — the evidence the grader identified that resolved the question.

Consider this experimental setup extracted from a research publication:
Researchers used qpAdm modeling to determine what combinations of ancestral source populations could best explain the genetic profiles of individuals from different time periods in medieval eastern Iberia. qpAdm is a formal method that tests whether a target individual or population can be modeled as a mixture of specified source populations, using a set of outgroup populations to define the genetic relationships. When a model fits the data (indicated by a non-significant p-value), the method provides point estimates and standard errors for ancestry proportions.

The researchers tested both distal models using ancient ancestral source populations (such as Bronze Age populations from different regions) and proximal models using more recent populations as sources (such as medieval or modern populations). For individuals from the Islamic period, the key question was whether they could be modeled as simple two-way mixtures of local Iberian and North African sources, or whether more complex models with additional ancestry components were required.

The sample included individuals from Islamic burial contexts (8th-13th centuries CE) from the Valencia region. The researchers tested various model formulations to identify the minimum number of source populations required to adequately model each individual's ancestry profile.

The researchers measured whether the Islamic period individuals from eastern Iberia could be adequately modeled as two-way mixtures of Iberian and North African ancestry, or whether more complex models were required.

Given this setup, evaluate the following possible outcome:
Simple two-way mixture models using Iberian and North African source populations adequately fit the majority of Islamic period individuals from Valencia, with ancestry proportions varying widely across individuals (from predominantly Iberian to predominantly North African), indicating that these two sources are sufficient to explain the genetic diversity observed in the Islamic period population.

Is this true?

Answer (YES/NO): NO